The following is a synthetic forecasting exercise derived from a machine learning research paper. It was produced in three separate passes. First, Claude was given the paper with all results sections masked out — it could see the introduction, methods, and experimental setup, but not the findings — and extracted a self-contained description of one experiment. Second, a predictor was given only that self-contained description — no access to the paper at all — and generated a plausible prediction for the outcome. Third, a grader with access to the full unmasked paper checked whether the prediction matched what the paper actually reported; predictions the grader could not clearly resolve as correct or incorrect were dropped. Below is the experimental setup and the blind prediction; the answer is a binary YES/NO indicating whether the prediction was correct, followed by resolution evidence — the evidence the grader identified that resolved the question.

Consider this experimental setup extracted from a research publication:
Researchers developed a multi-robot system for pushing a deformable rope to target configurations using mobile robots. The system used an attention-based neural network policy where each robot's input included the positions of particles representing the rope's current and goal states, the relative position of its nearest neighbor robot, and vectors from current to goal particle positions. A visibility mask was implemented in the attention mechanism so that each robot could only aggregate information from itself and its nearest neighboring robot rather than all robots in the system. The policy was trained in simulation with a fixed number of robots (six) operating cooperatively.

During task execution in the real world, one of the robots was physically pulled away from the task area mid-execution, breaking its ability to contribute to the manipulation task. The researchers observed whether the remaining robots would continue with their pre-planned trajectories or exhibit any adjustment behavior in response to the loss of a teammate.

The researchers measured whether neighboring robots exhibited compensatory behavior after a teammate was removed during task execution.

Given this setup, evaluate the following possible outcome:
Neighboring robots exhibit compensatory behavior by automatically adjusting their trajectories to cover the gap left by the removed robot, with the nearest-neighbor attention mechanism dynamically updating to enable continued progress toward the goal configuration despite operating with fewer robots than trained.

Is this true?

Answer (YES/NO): YES